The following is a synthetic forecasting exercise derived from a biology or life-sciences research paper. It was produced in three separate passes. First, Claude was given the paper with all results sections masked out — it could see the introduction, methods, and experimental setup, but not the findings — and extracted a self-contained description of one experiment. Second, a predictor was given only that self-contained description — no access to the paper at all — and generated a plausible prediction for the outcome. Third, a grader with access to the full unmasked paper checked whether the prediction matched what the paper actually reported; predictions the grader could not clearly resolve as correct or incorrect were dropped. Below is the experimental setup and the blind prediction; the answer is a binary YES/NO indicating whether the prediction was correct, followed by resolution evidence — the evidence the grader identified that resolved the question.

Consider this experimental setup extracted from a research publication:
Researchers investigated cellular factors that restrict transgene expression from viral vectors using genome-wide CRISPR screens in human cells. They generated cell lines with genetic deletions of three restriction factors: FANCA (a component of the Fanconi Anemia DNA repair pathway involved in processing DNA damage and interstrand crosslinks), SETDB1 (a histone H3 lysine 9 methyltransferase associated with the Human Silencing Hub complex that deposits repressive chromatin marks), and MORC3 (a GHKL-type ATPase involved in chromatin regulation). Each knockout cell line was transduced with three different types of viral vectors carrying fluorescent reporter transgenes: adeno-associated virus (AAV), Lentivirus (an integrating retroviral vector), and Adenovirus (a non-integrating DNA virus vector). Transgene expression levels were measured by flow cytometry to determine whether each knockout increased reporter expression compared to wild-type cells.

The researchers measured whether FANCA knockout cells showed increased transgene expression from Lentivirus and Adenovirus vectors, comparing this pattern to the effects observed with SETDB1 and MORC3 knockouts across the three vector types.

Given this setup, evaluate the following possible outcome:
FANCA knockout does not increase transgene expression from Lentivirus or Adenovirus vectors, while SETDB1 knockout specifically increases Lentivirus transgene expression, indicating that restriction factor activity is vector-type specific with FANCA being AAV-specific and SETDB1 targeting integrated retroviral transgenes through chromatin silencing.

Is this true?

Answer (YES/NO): NO